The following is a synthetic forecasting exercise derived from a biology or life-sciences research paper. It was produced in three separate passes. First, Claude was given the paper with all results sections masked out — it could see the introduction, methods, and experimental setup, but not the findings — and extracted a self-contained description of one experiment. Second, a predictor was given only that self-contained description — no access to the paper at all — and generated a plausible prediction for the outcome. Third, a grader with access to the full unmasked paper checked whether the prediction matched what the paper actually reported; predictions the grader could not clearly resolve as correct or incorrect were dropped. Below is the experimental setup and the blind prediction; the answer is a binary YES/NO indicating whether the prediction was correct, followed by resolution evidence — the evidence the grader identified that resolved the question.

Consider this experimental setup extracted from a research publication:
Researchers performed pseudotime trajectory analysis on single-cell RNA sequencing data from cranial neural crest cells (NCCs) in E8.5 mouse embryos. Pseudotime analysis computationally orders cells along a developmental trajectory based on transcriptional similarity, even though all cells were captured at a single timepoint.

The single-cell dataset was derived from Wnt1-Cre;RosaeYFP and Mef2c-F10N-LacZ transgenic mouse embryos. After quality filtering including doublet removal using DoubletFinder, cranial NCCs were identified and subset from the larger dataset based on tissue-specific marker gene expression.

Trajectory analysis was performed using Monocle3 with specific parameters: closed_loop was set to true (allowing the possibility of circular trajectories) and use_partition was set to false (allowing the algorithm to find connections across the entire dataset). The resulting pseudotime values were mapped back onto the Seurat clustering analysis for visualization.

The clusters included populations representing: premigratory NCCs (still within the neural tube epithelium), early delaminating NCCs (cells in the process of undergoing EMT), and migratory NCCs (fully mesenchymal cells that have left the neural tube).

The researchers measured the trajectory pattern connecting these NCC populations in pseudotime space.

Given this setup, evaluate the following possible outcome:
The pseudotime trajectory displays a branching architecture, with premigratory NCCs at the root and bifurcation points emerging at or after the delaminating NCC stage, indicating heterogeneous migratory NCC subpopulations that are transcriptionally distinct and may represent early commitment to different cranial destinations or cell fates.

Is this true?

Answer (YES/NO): NO